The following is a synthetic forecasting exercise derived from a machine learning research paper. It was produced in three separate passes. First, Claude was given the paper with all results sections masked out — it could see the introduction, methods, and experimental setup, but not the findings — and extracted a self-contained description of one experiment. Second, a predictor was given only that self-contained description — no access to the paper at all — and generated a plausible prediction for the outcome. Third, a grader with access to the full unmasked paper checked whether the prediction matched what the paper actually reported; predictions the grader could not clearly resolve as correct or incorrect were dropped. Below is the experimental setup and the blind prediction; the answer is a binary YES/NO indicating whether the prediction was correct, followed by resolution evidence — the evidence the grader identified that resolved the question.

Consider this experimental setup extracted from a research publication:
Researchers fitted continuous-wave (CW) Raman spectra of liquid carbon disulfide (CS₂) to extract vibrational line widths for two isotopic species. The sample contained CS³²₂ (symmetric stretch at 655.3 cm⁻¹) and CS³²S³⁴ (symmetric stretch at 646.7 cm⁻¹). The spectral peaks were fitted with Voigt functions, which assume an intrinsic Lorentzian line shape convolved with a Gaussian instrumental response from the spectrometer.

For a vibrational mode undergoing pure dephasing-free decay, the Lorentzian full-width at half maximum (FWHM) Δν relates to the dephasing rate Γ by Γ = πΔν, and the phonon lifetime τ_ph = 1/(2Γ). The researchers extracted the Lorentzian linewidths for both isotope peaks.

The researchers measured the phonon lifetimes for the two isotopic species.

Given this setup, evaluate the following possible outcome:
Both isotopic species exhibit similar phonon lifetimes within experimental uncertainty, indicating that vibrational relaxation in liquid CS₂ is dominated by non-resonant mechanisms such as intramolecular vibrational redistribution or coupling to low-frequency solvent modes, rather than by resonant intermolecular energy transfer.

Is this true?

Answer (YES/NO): NO